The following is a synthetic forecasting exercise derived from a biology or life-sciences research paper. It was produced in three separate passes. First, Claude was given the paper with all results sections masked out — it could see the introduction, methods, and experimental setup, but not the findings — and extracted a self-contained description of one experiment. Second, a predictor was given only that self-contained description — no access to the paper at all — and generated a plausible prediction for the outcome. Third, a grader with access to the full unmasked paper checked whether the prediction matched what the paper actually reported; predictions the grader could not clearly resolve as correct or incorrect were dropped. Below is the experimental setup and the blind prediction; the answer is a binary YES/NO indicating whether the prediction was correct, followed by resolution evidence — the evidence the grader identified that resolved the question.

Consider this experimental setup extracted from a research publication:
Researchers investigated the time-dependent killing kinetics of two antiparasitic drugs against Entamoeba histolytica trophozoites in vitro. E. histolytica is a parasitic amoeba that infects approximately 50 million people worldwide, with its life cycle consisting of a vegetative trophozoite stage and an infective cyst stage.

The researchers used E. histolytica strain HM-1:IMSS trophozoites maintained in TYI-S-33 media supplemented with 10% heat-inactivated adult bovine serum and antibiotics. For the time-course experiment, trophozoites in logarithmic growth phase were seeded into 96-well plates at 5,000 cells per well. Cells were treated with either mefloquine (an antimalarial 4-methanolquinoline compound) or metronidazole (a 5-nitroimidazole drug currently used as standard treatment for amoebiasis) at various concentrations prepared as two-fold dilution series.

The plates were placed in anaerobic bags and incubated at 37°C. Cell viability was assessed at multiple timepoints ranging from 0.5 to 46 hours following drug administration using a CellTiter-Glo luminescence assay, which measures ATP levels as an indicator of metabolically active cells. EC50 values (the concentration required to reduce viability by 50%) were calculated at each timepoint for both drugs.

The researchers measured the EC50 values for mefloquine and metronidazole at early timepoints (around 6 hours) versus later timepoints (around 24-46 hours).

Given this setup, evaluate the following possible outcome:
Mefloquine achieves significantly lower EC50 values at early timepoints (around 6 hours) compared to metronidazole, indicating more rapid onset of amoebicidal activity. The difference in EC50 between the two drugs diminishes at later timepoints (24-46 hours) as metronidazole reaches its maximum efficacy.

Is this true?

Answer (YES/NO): YES